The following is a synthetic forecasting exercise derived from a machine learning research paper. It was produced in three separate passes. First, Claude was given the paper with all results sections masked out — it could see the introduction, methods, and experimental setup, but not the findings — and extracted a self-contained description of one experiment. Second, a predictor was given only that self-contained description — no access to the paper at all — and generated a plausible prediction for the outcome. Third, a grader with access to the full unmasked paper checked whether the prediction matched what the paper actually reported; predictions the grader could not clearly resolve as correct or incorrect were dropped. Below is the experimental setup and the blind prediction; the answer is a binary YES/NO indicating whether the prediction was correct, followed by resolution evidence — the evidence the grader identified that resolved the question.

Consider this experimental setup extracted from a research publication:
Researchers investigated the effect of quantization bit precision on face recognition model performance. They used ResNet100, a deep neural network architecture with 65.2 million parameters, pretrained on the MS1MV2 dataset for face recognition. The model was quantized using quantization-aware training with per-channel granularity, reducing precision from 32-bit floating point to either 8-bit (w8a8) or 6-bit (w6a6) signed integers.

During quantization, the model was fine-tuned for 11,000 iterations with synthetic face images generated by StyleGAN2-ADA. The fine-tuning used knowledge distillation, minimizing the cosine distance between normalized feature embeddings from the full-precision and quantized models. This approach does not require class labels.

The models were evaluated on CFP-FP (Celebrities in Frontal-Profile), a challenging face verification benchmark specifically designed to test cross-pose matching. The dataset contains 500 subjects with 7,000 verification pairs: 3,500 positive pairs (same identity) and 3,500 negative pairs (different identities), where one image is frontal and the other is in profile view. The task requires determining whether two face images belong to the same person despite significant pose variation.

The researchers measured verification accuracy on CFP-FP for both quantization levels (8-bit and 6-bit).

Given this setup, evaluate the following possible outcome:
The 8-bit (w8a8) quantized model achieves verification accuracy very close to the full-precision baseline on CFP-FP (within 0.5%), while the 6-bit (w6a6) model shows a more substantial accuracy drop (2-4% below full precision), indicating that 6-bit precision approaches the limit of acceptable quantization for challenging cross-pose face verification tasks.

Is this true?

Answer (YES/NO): NO